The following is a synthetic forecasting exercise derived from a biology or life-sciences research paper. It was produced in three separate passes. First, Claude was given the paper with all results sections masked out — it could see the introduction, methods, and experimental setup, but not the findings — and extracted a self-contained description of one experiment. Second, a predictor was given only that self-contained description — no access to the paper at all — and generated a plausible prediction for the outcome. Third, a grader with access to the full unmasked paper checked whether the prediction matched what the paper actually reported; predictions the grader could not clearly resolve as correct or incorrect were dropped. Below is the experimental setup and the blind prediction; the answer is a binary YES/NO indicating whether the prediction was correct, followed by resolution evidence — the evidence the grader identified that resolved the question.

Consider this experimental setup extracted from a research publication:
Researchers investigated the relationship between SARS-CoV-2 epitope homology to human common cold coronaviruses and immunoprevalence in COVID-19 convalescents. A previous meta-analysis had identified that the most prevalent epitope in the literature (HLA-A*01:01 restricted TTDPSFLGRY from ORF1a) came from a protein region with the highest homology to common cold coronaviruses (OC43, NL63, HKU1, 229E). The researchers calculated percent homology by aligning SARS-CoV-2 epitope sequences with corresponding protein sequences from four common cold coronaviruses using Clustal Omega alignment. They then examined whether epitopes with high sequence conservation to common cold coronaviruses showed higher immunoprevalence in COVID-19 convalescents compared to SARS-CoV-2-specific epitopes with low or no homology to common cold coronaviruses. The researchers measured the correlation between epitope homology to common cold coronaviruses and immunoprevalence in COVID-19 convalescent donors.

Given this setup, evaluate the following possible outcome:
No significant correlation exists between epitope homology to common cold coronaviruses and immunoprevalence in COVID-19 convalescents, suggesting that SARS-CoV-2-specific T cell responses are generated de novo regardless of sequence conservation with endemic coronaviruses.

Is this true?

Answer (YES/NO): YES